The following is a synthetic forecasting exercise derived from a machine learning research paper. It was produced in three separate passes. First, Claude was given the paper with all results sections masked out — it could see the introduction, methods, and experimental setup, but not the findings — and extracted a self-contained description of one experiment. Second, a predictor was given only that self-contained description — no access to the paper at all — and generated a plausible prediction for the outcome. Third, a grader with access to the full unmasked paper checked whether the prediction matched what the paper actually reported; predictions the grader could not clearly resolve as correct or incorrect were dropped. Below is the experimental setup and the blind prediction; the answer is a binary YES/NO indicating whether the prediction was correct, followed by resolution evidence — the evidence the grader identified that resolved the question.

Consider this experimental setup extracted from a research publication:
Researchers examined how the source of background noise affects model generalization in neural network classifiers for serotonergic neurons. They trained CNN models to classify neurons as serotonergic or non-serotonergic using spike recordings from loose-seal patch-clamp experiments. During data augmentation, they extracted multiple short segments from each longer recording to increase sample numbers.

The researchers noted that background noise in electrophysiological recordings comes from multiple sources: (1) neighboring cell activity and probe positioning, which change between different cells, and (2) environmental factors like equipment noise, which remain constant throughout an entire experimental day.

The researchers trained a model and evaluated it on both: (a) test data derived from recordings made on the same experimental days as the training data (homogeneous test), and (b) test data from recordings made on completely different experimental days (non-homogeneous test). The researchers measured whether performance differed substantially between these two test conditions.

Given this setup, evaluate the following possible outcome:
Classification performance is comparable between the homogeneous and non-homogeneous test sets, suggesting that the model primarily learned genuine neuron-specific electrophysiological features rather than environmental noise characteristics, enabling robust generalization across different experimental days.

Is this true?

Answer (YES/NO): NO